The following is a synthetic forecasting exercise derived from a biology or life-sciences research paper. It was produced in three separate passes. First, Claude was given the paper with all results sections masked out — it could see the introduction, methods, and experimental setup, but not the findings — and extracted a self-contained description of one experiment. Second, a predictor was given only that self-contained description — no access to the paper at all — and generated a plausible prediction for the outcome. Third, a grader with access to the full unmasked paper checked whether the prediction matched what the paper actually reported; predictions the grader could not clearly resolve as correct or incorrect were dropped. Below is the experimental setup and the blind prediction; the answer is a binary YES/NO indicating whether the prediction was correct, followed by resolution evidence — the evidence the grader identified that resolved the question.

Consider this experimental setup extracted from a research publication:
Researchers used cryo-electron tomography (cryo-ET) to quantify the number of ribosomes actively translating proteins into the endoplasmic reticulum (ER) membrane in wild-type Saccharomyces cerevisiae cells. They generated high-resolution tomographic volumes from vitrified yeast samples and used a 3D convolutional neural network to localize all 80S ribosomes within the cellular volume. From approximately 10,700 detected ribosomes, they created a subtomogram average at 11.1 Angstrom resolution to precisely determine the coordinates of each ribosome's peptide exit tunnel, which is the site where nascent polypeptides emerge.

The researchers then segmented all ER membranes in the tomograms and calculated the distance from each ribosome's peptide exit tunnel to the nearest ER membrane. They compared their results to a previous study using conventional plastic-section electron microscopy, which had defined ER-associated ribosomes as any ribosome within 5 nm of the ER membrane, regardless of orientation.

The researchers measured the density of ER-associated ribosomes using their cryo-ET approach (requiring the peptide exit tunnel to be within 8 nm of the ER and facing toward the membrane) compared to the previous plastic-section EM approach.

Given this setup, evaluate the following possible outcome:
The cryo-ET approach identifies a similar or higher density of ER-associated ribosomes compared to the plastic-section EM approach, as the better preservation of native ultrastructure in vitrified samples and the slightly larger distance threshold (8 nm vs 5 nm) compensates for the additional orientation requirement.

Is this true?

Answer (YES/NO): NO